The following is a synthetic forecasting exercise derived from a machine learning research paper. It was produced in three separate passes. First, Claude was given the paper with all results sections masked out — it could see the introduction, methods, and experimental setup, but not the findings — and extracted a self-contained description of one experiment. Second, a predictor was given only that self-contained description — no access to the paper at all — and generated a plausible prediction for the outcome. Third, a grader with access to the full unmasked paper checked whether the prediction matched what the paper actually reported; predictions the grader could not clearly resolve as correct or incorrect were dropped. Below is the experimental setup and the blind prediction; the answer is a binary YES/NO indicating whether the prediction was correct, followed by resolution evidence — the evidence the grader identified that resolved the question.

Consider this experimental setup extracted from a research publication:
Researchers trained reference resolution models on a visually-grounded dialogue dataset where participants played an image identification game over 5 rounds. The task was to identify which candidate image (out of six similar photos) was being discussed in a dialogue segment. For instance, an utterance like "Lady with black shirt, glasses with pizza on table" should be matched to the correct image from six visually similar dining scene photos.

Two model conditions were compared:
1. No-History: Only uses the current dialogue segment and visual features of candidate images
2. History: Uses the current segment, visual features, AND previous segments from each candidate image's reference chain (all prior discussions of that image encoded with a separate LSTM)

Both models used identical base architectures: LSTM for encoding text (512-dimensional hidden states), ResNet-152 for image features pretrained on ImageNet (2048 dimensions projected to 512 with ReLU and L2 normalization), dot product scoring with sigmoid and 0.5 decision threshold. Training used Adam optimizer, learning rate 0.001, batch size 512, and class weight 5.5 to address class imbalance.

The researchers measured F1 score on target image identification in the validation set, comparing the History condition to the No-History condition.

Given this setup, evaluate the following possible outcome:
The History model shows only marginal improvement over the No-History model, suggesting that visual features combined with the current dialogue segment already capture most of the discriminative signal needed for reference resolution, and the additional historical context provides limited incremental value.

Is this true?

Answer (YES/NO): YES